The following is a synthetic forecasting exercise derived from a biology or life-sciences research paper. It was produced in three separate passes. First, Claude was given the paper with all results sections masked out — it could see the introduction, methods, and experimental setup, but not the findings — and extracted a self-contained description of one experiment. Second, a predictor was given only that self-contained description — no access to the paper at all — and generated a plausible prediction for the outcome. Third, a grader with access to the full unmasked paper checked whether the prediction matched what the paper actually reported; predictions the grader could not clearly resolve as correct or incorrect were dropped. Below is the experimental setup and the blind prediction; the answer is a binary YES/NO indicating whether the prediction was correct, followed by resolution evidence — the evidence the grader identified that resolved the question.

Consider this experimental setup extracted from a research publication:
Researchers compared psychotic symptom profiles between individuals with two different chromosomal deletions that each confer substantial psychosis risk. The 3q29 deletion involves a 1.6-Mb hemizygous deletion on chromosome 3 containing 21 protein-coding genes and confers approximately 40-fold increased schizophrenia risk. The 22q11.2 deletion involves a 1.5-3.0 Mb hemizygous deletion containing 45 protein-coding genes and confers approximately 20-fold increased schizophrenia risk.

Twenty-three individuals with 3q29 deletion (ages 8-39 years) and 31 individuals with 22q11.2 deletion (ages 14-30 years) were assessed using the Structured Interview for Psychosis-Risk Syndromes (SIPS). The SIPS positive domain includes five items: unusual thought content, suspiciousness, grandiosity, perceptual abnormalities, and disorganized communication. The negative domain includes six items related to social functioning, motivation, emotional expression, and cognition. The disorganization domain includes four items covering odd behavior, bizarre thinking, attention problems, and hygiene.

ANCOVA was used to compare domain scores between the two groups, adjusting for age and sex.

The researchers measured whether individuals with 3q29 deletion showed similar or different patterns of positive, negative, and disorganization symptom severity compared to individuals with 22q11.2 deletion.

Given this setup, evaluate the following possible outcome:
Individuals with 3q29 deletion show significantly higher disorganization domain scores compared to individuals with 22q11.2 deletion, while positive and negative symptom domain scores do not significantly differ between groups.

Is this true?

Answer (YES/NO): NO